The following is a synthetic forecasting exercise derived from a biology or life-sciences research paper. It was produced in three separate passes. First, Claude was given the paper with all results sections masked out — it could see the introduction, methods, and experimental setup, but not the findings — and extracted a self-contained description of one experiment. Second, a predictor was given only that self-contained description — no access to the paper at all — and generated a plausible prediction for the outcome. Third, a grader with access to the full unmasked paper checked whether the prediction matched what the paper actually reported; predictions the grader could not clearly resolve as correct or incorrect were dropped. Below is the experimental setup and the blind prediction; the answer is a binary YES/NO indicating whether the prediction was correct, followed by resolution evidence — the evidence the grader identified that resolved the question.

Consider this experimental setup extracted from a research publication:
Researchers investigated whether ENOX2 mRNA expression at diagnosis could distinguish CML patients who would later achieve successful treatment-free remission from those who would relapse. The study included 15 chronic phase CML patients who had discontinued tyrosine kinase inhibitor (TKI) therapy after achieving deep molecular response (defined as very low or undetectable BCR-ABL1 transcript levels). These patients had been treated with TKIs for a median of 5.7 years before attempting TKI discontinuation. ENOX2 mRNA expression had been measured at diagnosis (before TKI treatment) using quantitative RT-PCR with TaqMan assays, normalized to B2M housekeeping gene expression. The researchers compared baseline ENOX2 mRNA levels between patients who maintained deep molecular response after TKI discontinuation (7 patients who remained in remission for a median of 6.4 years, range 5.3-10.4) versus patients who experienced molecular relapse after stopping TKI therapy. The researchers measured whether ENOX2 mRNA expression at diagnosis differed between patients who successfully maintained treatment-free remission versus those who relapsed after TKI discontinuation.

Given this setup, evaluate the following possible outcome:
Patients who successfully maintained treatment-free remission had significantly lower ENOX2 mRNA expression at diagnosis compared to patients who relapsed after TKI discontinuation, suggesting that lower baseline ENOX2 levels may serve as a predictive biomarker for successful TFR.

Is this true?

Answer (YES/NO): NO